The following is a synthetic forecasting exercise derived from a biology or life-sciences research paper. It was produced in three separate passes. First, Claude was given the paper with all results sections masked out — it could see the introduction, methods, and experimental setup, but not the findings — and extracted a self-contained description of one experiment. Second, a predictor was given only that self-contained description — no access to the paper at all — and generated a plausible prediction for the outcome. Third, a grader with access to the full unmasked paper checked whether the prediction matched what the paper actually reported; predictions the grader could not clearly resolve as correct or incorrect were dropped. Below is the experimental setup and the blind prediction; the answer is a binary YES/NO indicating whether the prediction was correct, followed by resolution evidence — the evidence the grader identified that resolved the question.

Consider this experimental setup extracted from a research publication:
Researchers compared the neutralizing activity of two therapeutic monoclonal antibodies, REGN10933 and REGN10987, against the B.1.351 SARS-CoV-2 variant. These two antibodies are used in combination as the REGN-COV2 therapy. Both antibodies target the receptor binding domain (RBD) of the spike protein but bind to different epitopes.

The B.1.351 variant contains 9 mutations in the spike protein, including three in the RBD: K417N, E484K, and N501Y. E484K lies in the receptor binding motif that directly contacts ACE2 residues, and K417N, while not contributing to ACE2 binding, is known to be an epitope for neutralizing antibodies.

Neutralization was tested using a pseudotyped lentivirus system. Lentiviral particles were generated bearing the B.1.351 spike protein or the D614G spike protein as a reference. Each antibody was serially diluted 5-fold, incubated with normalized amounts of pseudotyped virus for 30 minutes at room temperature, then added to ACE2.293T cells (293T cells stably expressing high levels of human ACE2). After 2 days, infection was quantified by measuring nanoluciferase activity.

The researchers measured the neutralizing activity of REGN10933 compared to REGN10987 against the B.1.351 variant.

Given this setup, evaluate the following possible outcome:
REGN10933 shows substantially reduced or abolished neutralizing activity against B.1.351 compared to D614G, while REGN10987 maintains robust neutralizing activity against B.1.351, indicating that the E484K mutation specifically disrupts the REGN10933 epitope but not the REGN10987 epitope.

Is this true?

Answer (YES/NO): YES